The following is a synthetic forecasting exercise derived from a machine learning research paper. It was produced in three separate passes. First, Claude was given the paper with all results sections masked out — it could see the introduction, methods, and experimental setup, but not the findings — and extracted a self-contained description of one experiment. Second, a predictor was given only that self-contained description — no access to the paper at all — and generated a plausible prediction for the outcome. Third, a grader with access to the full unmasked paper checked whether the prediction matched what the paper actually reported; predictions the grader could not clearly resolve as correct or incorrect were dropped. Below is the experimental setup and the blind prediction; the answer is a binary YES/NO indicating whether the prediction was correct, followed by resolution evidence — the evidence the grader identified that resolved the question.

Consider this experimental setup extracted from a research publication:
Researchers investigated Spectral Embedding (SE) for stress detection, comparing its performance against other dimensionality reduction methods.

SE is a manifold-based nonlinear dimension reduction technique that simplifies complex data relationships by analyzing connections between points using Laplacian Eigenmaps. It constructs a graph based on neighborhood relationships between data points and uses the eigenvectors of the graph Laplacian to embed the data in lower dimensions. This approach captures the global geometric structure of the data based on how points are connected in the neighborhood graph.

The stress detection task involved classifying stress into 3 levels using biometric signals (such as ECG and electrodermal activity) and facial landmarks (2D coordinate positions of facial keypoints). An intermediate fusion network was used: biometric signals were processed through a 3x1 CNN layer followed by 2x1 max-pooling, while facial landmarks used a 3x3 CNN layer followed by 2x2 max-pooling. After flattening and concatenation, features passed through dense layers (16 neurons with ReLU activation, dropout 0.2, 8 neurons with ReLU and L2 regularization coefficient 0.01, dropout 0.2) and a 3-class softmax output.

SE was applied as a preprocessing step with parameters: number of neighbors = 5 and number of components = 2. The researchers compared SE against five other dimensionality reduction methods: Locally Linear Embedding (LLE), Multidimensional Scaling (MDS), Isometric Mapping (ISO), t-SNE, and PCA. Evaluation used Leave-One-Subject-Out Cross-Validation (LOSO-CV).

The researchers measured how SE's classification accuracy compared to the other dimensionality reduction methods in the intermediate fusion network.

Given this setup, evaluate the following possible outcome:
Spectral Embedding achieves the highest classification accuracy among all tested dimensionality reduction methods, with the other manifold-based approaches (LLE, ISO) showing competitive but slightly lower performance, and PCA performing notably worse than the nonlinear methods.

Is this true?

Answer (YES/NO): NO